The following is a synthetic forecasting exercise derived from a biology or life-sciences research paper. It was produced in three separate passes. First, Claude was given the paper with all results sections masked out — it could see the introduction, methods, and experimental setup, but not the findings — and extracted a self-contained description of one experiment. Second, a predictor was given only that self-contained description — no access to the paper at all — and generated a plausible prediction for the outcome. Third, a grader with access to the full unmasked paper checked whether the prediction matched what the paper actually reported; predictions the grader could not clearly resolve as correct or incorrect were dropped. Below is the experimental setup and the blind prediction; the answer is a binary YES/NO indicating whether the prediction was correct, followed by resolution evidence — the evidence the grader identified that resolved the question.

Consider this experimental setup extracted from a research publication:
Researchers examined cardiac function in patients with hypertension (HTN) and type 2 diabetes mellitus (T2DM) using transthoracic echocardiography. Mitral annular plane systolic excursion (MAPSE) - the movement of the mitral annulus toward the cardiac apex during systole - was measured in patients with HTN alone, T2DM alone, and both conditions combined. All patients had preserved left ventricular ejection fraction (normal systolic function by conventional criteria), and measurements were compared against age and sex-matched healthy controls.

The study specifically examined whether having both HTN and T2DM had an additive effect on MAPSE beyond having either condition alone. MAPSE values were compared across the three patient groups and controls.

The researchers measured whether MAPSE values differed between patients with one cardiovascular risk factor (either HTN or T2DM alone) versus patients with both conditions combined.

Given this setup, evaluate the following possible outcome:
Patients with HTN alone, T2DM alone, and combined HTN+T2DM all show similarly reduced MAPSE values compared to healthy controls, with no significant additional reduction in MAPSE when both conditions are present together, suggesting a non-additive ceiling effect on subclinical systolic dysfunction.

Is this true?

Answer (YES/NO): NO